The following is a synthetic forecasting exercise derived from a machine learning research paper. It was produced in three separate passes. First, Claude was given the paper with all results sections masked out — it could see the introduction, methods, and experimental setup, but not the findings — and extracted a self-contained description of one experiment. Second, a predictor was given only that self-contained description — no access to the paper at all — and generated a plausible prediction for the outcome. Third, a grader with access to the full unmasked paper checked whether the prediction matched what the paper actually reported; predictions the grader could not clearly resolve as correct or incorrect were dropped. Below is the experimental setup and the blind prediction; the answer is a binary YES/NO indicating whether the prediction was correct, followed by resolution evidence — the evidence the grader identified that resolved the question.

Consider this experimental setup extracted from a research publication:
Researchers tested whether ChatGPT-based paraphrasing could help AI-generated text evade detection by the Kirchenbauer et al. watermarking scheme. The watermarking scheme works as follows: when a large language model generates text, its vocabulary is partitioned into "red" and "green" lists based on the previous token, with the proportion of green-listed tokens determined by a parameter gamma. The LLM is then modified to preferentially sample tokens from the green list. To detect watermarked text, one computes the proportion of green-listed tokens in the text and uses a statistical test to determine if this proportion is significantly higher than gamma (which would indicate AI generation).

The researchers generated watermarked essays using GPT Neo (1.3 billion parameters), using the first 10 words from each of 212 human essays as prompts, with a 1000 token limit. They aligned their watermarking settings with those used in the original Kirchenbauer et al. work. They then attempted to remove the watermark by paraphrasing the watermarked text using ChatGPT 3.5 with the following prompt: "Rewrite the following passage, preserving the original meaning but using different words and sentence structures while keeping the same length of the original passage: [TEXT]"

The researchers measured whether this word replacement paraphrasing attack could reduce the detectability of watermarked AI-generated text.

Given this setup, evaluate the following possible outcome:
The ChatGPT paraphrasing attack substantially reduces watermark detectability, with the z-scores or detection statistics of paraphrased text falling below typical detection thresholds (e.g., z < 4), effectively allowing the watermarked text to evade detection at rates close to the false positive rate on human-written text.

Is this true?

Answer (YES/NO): NO